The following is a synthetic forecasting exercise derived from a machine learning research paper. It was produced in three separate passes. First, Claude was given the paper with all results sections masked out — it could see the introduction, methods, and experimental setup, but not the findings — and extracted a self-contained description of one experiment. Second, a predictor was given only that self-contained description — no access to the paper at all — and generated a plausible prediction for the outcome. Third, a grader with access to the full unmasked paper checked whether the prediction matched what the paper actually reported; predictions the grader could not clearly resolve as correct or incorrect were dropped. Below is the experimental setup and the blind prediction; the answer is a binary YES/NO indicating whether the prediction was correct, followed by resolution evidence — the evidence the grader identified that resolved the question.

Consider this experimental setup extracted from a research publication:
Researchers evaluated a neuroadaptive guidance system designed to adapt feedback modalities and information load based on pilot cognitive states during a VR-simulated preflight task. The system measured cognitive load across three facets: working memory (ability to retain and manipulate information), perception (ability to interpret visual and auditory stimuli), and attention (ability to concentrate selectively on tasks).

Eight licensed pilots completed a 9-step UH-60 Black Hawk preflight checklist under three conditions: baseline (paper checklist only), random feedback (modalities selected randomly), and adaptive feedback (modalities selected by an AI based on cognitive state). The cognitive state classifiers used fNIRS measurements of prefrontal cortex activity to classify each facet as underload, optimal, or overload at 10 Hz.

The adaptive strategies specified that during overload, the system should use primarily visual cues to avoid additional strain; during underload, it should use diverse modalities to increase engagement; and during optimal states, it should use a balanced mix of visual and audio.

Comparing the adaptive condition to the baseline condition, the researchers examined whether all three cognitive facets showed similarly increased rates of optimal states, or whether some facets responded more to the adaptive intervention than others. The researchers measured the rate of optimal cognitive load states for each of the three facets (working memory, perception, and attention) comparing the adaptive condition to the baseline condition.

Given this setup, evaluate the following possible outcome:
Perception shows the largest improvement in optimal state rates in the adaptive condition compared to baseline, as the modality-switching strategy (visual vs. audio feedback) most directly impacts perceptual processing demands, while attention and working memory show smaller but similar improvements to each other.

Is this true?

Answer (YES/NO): NO